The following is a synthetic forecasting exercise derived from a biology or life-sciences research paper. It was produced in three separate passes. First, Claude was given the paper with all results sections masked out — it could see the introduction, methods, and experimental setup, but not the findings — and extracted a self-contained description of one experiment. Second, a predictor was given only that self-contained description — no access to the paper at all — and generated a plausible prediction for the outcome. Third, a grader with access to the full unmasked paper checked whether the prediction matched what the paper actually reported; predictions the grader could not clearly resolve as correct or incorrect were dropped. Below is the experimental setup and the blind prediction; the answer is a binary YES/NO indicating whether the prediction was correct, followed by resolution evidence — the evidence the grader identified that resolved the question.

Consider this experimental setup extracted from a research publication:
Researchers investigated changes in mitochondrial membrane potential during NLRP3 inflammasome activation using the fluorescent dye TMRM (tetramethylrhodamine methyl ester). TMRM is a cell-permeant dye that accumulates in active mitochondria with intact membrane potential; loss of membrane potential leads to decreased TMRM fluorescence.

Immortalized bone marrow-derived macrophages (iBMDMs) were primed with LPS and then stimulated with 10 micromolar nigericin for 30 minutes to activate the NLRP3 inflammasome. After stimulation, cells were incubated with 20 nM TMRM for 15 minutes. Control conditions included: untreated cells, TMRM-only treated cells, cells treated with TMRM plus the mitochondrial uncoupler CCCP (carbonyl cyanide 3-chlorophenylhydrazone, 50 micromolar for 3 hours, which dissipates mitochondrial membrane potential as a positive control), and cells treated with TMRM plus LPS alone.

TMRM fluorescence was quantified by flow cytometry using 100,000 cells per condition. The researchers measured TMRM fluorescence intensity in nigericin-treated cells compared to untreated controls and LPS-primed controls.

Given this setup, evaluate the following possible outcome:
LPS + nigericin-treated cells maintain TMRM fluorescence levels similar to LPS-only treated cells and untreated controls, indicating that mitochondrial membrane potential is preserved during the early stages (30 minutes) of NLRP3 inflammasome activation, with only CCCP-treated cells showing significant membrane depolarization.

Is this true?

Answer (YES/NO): NO